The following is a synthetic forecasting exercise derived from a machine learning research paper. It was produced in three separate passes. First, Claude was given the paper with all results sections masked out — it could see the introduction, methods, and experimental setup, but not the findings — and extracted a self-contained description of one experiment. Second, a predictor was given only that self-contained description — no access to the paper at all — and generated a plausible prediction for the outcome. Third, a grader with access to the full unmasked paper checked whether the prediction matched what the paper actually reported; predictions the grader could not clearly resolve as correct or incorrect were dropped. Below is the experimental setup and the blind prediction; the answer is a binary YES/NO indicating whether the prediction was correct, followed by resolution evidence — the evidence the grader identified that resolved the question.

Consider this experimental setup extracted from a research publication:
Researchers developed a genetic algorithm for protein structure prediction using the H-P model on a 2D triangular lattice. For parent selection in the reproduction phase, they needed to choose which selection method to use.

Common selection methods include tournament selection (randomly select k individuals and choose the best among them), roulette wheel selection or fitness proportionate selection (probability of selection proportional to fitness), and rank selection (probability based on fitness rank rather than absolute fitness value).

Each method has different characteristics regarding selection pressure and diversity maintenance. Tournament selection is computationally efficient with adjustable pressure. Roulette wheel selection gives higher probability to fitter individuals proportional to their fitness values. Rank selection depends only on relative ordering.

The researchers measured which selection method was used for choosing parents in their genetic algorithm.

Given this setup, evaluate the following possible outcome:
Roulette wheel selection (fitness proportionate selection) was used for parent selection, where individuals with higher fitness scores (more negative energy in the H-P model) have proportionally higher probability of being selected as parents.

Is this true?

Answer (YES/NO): YES